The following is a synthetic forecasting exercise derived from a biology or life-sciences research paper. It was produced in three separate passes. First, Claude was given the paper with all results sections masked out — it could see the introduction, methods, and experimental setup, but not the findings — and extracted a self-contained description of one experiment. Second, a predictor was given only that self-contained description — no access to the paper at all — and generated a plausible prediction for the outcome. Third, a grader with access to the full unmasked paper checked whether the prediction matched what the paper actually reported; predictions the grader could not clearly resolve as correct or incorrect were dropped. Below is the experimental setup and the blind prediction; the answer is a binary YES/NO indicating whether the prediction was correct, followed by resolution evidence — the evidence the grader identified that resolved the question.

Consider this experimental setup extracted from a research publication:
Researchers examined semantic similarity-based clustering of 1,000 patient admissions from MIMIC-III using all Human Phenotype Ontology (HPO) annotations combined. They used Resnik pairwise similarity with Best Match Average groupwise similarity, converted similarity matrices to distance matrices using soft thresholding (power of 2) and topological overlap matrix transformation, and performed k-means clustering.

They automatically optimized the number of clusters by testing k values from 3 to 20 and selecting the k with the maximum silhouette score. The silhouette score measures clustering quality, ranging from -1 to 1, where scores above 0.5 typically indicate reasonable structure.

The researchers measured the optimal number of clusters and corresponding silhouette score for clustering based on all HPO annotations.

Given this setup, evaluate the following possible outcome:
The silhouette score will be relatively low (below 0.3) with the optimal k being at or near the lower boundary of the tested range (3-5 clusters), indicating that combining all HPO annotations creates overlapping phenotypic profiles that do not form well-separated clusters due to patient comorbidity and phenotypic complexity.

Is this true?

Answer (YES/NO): YES